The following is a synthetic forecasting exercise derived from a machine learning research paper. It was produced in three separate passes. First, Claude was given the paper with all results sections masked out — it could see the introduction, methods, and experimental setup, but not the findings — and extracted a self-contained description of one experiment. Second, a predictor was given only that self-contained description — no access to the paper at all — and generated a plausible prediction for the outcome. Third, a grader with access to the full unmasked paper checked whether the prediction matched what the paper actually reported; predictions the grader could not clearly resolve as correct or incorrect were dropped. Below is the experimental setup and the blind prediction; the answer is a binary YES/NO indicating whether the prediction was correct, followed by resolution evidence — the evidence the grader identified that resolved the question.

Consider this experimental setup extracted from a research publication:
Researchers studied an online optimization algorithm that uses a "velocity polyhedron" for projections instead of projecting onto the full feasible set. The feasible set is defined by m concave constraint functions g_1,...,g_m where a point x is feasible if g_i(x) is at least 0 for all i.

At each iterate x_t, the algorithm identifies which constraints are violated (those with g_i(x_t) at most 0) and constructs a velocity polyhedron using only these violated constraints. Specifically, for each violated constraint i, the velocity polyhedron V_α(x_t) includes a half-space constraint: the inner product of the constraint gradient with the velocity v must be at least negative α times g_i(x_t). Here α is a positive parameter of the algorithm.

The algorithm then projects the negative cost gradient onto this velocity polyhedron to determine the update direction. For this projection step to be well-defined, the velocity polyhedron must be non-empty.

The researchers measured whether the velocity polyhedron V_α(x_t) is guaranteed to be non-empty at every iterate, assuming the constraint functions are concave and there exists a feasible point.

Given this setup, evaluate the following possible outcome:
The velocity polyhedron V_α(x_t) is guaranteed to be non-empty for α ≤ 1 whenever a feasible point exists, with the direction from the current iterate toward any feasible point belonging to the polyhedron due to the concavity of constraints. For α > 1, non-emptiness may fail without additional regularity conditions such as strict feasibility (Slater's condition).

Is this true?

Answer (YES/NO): NO